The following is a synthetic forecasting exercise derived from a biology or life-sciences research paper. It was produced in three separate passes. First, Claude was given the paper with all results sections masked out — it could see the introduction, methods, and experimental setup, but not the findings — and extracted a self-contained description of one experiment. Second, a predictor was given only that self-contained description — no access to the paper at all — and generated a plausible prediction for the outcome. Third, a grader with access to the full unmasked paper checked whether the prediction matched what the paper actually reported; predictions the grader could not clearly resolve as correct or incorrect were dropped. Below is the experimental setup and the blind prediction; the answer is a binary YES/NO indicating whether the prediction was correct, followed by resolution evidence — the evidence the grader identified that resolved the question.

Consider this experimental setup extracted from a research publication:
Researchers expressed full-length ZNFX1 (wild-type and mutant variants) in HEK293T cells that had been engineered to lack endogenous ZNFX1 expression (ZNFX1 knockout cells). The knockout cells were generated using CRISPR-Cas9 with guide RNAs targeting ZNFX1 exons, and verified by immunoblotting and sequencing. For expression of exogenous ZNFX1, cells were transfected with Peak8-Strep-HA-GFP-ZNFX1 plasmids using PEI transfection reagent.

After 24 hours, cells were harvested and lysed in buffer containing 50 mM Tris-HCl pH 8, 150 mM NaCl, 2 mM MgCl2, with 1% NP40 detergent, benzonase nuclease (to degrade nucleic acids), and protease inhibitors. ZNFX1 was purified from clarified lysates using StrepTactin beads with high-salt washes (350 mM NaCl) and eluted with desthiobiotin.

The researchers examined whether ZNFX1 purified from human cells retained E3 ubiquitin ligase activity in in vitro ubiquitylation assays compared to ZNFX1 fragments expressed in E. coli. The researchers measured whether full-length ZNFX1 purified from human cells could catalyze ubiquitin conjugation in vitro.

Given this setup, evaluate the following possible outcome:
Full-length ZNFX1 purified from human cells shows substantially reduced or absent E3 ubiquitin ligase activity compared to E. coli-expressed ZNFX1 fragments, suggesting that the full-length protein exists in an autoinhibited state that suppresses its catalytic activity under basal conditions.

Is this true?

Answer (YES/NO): NO